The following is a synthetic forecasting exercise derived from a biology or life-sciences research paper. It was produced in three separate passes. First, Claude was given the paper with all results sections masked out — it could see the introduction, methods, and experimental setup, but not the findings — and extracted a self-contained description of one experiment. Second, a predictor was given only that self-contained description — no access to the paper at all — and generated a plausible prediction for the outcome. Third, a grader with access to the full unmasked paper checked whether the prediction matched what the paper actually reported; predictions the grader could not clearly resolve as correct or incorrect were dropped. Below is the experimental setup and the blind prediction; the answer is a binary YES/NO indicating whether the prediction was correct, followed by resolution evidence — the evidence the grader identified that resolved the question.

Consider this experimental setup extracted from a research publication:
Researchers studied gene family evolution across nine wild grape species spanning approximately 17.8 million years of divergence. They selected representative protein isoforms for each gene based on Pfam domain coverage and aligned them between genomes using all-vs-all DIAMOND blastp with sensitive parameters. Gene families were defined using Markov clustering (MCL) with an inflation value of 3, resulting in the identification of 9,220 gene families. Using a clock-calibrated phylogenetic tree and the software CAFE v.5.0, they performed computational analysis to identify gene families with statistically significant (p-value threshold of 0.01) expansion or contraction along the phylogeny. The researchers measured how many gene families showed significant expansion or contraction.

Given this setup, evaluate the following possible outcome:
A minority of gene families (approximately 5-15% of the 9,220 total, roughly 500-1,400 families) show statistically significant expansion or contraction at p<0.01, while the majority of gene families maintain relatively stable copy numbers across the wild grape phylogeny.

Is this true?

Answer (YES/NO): NO